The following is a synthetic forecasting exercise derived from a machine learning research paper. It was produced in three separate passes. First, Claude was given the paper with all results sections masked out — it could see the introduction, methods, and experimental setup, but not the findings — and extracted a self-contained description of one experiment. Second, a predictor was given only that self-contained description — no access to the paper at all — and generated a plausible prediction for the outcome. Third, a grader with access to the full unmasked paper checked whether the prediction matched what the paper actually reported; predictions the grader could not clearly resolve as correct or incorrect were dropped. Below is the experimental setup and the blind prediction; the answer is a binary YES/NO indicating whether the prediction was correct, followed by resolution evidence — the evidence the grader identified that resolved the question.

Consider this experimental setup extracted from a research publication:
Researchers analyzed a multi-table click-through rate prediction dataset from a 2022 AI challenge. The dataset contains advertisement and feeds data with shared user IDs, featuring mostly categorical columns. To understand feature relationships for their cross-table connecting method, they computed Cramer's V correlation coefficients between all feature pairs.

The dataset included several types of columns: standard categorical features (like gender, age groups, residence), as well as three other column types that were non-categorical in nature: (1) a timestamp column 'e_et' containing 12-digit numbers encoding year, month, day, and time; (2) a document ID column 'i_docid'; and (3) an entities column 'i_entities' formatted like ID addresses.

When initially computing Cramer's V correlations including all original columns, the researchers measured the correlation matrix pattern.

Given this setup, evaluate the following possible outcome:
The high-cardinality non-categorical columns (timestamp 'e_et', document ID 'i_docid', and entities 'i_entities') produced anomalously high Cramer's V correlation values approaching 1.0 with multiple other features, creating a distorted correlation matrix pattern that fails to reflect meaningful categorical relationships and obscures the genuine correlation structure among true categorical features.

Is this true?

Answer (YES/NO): YES